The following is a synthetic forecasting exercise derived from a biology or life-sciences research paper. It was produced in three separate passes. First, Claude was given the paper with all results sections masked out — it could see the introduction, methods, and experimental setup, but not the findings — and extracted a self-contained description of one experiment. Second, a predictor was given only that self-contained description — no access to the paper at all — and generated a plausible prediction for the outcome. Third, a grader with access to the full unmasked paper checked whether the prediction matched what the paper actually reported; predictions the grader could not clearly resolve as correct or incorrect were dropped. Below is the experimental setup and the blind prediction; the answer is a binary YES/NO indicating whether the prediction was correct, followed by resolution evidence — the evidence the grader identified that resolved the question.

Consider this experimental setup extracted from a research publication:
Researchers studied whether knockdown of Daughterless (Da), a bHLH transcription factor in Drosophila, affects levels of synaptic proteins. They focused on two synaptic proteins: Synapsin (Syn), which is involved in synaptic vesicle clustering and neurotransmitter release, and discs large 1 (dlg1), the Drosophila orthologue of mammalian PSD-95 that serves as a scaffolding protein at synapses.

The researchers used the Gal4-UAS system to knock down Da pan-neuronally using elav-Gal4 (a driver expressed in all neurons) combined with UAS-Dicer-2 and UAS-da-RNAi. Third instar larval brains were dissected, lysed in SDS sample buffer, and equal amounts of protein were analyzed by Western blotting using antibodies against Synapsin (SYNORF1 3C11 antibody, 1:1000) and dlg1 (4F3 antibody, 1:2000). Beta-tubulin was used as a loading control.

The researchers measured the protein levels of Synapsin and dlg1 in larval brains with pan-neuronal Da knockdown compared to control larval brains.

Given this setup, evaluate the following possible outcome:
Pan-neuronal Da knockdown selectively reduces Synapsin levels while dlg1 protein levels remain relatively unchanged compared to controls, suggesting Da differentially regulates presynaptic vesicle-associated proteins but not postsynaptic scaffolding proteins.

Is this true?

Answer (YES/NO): NO